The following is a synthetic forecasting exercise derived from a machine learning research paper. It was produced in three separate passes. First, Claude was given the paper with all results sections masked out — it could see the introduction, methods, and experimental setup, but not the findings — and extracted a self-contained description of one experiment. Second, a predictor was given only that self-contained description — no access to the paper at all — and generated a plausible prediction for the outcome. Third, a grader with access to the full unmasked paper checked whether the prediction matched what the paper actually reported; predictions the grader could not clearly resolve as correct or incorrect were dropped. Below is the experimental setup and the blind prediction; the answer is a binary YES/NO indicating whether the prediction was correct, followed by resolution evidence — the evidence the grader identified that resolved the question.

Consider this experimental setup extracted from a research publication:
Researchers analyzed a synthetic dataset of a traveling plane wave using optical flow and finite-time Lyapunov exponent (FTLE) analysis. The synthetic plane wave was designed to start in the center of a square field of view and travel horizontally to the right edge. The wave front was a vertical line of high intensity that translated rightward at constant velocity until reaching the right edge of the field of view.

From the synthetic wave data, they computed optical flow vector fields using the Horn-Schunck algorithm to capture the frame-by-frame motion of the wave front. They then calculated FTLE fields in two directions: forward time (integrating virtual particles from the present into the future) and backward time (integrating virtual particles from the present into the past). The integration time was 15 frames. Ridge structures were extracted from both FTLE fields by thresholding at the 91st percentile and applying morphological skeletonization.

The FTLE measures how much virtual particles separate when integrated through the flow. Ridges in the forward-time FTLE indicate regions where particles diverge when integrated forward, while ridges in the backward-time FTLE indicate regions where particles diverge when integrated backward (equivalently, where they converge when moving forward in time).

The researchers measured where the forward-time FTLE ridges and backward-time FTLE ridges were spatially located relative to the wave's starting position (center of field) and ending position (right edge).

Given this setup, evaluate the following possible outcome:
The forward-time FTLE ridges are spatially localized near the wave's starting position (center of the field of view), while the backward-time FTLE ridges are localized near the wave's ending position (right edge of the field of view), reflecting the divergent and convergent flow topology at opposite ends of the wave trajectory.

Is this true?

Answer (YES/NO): YES